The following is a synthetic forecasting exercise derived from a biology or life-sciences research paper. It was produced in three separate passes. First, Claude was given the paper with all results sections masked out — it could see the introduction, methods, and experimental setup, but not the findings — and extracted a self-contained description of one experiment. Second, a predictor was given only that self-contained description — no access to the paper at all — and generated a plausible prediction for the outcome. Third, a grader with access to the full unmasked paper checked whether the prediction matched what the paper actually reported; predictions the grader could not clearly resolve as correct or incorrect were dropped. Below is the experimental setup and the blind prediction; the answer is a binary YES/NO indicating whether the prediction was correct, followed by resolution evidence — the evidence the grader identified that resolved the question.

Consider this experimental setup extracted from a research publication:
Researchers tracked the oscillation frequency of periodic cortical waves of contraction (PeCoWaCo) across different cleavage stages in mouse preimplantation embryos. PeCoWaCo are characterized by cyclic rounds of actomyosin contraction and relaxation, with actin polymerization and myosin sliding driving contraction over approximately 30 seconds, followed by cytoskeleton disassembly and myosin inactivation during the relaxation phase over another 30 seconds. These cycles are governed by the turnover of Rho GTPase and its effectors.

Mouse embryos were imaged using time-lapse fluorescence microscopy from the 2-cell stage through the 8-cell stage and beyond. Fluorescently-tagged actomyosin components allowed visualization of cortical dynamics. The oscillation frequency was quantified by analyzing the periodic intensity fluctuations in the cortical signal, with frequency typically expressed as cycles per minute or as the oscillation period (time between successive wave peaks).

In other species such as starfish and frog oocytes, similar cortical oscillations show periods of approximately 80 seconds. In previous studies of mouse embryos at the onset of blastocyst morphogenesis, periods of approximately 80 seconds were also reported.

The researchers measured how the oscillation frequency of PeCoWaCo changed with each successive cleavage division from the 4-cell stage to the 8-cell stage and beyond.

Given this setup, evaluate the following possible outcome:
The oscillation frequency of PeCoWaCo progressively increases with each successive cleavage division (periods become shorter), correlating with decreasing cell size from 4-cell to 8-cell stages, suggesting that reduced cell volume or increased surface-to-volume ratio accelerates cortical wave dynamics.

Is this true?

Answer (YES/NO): NO